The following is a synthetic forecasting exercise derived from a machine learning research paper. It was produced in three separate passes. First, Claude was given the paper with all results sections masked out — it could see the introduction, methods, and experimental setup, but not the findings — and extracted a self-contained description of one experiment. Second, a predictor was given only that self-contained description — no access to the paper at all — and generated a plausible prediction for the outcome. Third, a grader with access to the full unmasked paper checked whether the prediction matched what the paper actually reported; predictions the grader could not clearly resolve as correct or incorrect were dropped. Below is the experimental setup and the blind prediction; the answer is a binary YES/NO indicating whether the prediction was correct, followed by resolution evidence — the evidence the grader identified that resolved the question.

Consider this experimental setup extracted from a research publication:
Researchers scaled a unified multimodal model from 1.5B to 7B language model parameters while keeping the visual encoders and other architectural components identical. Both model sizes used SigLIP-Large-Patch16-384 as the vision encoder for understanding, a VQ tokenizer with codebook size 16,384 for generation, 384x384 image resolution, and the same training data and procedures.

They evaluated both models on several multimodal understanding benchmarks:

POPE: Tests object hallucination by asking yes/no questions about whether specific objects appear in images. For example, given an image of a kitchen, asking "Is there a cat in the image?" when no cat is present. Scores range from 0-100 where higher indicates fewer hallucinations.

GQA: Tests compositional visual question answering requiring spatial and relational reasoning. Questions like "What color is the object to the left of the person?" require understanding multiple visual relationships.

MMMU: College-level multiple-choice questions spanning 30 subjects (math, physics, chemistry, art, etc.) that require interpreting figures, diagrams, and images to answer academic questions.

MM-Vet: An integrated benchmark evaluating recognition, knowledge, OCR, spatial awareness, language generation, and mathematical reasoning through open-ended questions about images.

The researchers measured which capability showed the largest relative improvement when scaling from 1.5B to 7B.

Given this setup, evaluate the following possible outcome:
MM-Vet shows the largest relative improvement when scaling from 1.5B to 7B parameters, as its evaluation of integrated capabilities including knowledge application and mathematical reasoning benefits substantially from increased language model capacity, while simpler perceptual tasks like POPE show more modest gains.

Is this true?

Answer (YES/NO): YES